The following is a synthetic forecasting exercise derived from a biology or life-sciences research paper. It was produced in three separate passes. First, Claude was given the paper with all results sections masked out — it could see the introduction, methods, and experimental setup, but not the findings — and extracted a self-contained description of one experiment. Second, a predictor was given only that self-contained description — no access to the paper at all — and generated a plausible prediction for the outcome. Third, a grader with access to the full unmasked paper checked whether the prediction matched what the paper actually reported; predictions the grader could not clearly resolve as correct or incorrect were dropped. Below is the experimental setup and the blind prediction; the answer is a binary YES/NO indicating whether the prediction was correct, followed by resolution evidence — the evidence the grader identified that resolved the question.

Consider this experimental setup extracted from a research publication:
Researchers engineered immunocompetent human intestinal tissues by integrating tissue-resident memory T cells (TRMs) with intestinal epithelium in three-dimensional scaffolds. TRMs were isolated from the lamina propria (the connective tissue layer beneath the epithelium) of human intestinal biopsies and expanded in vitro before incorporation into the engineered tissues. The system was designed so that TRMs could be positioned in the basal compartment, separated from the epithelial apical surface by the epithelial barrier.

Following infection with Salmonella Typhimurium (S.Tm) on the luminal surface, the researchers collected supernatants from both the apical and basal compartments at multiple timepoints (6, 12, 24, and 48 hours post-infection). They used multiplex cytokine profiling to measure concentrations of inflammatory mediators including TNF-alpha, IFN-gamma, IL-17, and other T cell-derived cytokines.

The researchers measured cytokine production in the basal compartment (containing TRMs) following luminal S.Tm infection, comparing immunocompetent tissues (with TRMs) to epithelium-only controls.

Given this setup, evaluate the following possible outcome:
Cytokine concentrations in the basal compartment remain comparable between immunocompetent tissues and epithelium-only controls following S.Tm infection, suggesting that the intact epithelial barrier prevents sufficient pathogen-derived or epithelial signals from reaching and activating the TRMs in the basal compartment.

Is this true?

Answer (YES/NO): NO